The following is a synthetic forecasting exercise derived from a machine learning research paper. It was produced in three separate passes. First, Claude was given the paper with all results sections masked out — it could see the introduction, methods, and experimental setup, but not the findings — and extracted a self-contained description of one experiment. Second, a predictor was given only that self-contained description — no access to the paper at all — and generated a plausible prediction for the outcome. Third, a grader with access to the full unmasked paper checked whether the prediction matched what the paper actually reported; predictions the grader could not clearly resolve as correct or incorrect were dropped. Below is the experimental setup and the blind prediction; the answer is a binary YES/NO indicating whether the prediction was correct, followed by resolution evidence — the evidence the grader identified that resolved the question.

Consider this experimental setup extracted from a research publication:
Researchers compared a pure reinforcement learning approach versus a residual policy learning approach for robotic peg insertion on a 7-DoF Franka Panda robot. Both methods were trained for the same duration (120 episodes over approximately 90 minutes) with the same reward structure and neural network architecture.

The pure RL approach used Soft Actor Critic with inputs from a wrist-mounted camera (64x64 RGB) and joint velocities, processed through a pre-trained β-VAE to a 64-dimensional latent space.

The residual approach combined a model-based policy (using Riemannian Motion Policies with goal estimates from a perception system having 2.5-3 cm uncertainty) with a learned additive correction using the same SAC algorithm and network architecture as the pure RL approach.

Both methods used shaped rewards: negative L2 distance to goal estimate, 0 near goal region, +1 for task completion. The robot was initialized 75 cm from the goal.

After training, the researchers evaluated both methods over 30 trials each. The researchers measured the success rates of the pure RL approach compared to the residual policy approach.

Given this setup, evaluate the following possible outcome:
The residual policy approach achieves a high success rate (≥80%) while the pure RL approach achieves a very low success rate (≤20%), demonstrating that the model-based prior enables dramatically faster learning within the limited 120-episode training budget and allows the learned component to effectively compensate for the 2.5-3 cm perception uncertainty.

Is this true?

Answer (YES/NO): NO